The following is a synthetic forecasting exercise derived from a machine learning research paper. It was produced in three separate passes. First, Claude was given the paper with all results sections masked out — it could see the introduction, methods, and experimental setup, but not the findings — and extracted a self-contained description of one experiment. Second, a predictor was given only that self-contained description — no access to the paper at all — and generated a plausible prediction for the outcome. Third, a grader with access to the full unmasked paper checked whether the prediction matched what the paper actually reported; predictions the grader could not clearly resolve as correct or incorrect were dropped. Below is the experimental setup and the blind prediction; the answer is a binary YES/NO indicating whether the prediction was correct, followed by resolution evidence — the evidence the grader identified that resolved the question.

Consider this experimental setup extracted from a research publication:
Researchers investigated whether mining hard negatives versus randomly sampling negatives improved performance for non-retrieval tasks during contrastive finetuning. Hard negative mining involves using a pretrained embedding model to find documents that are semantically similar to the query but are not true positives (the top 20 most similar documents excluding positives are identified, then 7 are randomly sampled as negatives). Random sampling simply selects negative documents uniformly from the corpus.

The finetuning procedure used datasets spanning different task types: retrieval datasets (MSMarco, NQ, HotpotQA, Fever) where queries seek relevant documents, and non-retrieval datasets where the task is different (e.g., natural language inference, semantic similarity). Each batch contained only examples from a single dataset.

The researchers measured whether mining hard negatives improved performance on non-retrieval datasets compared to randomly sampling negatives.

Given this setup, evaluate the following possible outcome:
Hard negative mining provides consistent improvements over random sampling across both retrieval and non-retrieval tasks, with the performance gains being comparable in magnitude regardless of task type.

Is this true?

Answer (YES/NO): NO